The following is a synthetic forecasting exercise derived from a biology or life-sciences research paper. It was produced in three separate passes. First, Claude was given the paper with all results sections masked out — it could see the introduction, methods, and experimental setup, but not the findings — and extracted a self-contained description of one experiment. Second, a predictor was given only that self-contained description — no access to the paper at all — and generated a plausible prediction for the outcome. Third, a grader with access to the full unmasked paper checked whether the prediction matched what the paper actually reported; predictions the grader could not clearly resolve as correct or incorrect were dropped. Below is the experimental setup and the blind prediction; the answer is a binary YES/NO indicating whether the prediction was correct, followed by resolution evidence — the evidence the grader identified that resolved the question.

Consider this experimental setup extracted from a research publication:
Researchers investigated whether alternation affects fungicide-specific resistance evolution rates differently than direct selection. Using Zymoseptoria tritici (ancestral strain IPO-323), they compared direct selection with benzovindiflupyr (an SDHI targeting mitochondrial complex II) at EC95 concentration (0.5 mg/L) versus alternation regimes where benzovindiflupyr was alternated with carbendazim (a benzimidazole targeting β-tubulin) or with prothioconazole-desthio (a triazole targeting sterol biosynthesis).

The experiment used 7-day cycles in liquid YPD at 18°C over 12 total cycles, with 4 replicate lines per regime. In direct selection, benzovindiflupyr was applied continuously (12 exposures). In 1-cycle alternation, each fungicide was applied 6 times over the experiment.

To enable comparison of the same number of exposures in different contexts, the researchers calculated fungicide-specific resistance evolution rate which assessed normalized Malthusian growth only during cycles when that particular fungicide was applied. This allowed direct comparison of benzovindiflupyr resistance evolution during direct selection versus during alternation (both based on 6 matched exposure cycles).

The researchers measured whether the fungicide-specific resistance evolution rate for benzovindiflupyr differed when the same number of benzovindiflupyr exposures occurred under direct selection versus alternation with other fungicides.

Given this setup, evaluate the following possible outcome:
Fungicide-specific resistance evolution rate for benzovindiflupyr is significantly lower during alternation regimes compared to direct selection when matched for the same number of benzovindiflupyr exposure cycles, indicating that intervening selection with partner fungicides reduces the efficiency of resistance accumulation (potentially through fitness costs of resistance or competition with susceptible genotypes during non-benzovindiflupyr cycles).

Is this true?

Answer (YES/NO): NO